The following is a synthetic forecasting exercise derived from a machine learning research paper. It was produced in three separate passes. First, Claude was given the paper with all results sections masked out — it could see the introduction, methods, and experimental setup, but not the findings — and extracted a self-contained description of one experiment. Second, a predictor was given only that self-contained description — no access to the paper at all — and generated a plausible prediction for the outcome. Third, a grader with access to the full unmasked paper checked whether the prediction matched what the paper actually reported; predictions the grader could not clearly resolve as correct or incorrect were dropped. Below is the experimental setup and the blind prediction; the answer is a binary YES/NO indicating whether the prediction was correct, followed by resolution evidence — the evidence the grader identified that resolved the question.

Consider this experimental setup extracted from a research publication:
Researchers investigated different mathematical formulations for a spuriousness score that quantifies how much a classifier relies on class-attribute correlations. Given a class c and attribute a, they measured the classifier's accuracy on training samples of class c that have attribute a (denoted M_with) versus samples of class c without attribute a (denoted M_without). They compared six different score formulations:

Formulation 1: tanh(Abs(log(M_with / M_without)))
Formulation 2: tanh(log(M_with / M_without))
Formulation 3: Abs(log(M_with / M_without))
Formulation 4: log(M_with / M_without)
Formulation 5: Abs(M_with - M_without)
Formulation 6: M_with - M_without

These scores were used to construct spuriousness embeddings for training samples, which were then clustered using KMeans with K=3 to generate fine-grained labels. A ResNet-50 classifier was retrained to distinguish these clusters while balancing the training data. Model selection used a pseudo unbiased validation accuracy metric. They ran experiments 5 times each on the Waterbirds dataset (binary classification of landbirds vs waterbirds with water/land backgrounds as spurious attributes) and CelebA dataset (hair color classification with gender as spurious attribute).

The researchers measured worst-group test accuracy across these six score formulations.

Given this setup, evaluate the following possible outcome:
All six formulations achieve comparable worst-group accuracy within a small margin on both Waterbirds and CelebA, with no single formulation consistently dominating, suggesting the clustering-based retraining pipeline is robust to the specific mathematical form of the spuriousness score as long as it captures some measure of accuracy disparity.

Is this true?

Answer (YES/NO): NO